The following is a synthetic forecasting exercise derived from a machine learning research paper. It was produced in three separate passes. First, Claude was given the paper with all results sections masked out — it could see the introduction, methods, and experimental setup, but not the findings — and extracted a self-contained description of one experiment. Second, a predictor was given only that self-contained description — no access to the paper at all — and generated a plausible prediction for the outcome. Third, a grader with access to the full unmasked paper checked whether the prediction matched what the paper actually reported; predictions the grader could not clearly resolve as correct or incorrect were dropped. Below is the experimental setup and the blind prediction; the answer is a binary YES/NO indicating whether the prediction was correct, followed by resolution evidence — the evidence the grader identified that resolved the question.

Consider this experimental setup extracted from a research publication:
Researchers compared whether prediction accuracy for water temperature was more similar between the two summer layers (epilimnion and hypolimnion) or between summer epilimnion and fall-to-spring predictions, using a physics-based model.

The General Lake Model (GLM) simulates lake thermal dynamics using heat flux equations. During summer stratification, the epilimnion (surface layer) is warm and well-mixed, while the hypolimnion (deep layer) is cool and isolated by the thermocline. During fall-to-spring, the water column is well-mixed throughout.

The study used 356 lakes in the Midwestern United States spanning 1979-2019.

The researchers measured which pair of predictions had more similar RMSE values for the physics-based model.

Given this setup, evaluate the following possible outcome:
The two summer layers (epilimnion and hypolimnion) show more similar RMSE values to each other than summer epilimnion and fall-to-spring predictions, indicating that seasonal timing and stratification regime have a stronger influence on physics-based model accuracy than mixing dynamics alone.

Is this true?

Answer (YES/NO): NO